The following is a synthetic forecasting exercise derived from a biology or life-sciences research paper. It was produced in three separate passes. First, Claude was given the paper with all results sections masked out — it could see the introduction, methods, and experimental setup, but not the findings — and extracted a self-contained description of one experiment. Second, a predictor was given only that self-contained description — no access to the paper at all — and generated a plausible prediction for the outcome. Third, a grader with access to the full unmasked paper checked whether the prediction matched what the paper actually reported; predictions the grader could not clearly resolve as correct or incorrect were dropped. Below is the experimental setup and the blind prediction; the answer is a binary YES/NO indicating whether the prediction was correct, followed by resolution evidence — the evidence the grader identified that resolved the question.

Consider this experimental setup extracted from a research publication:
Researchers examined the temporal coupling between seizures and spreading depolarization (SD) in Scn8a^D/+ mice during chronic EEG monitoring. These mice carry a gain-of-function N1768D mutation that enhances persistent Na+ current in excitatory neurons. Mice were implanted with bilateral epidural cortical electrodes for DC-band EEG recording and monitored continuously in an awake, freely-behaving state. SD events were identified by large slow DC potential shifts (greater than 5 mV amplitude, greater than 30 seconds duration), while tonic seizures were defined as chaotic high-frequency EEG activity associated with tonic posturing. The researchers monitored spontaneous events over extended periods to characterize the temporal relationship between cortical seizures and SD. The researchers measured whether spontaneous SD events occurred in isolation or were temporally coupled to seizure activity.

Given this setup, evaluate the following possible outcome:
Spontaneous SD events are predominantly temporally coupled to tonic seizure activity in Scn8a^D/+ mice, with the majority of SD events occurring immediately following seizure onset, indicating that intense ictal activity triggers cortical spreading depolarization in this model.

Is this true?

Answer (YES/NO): YES